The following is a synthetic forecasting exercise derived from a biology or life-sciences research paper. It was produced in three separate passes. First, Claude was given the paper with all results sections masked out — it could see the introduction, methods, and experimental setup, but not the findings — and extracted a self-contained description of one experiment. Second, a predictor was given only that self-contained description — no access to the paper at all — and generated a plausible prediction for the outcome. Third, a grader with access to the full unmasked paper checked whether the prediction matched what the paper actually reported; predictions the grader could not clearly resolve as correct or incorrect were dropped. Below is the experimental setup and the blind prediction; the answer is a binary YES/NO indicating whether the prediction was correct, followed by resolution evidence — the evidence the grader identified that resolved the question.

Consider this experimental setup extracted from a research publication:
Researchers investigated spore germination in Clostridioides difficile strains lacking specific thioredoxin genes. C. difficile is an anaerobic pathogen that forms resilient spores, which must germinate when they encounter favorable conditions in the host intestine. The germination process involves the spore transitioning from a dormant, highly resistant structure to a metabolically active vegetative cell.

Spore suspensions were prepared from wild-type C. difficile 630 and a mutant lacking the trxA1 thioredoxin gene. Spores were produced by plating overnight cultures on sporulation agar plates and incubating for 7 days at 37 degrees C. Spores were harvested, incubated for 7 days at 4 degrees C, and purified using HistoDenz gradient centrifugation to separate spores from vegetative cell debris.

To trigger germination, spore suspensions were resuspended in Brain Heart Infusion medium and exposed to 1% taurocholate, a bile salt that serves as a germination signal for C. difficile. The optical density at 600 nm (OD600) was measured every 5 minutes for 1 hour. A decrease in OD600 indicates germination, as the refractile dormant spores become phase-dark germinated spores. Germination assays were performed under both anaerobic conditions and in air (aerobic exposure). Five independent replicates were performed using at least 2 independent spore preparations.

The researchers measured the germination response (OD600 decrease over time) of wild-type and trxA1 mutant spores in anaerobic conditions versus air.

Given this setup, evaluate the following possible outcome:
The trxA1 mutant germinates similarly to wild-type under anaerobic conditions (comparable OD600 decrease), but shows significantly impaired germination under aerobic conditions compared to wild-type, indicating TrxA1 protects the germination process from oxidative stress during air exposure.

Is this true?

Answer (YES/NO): YES